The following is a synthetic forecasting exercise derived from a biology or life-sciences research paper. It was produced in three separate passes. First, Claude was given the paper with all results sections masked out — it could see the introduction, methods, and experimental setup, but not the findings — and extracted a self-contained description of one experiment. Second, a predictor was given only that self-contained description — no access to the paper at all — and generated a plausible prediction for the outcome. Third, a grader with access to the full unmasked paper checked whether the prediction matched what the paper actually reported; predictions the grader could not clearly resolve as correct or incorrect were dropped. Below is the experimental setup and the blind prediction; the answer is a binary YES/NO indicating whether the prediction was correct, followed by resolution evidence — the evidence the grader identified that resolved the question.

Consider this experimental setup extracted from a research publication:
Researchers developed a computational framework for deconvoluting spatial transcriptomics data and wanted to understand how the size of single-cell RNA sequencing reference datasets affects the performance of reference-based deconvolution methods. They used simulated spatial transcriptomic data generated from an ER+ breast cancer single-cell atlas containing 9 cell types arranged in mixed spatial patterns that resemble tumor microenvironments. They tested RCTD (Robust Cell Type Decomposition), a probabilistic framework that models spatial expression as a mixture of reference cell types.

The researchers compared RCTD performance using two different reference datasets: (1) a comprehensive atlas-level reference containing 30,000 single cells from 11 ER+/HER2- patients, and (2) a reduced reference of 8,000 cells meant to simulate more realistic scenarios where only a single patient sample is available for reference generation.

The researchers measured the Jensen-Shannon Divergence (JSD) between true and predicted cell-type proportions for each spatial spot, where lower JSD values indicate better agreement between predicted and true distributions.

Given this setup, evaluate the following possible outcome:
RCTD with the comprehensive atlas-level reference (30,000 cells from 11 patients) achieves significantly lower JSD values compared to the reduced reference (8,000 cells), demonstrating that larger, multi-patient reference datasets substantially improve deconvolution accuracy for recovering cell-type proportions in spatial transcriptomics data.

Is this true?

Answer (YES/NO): YES